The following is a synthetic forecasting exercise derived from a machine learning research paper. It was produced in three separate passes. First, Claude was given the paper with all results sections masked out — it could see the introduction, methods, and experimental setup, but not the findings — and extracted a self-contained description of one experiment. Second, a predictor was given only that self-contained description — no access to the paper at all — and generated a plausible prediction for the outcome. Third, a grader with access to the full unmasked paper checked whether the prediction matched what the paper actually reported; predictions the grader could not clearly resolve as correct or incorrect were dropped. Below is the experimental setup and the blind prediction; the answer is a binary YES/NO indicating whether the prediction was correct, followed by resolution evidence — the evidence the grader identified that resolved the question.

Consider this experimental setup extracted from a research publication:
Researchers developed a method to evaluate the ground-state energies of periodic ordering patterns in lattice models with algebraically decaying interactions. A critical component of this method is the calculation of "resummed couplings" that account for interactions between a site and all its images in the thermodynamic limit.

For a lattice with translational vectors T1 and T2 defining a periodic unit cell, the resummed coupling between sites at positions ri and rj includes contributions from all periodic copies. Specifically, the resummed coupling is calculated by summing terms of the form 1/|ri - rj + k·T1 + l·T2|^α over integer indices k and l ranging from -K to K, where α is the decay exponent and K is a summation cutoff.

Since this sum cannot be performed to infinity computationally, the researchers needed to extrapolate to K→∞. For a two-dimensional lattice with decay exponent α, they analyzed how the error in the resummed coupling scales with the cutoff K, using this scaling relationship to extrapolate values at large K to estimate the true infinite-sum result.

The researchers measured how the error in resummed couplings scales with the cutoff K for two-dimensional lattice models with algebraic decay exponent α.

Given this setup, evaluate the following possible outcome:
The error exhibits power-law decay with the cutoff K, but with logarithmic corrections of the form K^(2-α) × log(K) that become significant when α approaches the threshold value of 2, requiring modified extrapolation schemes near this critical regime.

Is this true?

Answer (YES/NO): NO